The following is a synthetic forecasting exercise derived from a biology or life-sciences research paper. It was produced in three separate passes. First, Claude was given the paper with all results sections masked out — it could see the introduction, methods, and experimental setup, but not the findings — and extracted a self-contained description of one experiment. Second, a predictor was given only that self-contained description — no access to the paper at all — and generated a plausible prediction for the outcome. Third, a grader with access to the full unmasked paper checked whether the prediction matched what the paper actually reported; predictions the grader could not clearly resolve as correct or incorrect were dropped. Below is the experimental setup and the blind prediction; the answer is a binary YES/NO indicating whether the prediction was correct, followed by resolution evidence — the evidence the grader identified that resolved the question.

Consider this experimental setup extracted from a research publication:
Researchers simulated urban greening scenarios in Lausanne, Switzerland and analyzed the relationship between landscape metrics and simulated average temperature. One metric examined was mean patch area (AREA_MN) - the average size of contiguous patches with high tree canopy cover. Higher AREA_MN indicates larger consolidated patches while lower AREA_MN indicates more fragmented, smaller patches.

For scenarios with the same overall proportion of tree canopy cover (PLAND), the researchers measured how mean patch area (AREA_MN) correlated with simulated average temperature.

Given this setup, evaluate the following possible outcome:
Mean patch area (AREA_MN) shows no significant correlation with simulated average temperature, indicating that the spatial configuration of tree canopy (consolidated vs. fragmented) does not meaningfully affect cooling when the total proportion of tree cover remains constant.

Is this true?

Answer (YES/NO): NO